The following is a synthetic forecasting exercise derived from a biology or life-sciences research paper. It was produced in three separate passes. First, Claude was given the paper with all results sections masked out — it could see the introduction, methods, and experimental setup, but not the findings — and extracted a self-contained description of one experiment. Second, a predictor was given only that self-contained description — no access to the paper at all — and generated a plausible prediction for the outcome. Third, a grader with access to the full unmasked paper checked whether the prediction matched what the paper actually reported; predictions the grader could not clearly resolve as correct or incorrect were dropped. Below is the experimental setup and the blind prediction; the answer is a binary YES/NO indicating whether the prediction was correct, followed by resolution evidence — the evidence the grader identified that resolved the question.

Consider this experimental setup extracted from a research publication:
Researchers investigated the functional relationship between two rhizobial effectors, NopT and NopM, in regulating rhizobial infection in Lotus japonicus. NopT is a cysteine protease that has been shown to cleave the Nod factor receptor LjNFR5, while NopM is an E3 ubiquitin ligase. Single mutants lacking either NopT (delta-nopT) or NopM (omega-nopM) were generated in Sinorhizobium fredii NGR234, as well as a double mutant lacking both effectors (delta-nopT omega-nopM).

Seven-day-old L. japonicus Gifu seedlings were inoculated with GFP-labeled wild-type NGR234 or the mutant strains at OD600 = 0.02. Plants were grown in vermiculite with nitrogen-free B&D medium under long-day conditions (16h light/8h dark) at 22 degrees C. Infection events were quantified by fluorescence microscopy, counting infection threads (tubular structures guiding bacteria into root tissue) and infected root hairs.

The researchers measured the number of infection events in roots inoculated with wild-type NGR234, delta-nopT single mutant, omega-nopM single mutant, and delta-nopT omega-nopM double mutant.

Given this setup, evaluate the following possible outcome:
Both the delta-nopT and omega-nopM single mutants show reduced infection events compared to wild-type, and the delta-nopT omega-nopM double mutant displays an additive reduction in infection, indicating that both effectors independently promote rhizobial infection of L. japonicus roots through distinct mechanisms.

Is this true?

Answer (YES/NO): NO